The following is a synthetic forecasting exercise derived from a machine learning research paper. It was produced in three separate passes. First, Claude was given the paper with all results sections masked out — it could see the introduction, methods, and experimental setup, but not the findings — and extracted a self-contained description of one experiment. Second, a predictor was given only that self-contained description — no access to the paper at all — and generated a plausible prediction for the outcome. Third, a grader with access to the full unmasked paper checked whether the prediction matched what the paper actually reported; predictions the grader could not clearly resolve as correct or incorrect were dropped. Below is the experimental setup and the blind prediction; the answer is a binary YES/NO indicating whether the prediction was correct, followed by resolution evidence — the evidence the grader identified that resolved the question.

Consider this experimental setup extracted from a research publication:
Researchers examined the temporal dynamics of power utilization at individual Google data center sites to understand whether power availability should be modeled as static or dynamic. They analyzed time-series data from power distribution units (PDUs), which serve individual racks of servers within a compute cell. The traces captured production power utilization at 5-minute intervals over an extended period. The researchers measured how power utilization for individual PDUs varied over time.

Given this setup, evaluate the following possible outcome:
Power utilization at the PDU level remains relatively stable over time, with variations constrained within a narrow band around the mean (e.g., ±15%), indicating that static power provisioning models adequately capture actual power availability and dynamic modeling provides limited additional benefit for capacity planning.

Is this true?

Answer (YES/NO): NO